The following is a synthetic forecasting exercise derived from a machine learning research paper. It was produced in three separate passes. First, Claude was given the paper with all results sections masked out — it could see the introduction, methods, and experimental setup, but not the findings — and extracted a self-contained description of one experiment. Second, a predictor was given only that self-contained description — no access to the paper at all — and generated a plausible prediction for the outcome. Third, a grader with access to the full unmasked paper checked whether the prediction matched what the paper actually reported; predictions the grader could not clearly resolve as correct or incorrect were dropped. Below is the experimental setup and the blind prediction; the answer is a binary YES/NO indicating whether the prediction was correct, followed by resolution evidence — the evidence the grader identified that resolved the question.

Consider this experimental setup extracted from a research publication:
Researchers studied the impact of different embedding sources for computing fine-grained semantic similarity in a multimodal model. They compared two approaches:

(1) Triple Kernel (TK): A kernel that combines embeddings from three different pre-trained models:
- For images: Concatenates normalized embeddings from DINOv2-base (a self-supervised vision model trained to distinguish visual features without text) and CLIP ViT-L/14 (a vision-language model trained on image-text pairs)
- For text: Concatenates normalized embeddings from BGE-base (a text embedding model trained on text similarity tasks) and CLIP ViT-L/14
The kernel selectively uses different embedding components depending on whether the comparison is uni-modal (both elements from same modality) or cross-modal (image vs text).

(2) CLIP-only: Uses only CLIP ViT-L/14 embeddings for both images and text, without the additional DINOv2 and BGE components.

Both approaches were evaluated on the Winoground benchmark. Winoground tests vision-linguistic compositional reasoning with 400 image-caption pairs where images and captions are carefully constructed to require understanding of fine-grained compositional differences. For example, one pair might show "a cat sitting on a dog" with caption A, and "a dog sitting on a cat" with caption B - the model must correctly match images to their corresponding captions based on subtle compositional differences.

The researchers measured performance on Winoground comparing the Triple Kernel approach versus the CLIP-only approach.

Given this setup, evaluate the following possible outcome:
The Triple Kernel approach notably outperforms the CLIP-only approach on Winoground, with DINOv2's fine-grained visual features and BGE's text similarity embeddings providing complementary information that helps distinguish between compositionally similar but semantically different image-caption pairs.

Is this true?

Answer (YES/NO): YES